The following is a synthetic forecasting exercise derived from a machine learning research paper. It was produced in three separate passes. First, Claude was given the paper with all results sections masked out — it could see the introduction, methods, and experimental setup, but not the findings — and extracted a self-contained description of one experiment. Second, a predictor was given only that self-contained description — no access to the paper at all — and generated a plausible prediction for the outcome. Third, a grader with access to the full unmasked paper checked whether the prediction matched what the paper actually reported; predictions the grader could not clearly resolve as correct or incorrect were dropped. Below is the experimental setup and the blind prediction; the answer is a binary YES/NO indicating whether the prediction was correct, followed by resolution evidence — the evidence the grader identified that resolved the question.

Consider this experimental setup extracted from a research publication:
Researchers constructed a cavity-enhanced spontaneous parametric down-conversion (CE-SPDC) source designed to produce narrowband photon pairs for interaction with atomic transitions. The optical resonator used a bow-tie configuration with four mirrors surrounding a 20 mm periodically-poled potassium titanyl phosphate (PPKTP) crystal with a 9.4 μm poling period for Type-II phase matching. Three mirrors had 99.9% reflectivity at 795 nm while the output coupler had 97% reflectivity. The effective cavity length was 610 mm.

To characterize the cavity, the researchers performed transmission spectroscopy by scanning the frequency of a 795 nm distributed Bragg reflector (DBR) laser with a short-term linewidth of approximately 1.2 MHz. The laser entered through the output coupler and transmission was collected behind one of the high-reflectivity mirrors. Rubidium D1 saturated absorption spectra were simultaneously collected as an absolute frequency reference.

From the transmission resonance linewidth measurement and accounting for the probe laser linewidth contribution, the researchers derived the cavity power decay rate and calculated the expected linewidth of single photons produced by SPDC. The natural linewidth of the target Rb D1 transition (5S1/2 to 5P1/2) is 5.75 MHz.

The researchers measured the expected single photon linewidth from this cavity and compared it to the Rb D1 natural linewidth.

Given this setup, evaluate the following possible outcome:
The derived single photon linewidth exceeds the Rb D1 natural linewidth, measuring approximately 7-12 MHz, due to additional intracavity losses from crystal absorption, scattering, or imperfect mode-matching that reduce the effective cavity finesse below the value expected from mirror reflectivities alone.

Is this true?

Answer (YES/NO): NO